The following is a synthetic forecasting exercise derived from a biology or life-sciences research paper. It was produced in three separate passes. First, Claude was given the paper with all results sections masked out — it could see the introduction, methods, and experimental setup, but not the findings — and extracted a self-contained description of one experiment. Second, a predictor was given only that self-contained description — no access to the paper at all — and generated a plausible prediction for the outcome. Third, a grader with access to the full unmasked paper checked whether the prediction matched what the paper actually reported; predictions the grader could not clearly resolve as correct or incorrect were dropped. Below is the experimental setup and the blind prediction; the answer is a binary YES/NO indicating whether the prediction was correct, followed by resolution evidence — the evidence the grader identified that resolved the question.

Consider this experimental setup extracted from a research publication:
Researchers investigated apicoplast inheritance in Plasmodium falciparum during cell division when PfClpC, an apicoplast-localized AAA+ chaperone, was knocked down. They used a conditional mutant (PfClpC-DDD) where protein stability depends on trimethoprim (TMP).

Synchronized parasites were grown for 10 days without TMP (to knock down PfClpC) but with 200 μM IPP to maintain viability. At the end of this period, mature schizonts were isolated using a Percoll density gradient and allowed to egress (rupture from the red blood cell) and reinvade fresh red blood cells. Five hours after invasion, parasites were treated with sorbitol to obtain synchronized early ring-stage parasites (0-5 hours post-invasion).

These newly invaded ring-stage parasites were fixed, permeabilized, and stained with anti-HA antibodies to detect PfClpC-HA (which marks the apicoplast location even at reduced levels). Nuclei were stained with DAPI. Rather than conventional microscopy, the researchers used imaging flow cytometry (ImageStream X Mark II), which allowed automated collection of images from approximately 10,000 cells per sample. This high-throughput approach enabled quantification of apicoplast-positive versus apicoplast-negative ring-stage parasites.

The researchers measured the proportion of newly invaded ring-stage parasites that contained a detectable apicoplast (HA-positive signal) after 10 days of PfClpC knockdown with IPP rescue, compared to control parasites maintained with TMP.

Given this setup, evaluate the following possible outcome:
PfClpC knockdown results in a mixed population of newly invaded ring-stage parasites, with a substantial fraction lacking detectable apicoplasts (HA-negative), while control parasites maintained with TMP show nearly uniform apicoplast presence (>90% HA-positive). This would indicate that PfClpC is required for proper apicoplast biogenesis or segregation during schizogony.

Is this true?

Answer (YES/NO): NO